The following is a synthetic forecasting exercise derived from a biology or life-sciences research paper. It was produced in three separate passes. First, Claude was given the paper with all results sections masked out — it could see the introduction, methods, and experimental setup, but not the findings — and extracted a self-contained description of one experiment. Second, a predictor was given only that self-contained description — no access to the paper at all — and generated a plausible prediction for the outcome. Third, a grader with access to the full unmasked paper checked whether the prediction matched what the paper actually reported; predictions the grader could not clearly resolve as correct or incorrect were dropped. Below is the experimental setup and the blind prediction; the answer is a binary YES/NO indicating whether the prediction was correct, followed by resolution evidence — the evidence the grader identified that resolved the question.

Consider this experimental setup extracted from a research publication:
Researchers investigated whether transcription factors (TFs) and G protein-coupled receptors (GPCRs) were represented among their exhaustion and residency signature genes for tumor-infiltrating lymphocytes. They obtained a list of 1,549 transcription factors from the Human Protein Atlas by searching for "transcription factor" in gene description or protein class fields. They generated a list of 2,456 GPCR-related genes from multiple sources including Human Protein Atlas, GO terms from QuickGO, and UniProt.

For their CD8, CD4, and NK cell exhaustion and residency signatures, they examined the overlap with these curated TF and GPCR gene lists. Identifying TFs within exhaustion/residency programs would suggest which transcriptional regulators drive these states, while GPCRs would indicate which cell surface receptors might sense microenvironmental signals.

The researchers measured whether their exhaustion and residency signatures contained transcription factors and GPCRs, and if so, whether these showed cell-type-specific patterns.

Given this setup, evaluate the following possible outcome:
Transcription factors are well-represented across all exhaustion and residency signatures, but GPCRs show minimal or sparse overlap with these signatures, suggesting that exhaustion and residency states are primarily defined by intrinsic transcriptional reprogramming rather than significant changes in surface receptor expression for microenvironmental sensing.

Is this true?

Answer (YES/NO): NO